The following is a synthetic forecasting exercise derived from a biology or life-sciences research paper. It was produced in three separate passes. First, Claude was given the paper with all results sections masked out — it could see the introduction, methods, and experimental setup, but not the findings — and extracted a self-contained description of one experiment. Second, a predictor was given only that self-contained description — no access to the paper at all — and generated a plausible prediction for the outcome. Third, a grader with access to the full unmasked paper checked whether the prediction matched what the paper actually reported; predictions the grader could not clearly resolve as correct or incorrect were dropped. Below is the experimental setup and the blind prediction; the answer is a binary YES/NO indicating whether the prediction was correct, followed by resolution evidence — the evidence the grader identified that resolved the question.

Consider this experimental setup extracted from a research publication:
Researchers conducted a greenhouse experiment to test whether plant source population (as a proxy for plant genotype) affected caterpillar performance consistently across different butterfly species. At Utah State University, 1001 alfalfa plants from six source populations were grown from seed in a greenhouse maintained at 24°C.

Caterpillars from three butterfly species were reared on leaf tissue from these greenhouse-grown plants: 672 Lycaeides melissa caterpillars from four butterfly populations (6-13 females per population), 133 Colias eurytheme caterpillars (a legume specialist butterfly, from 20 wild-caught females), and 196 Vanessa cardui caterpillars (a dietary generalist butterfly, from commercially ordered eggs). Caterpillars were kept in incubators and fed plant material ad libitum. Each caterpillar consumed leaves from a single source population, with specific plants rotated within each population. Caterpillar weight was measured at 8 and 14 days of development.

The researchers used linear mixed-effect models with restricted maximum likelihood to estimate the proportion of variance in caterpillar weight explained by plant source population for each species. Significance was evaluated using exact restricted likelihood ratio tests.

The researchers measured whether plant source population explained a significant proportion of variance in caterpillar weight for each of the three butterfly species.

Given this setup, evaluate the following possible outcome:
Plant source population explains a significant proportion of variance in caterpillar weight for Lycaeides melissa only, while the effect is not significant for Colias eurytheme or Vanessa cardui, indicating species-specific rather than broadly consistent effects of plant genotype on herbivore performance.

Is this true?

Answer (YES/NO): NO